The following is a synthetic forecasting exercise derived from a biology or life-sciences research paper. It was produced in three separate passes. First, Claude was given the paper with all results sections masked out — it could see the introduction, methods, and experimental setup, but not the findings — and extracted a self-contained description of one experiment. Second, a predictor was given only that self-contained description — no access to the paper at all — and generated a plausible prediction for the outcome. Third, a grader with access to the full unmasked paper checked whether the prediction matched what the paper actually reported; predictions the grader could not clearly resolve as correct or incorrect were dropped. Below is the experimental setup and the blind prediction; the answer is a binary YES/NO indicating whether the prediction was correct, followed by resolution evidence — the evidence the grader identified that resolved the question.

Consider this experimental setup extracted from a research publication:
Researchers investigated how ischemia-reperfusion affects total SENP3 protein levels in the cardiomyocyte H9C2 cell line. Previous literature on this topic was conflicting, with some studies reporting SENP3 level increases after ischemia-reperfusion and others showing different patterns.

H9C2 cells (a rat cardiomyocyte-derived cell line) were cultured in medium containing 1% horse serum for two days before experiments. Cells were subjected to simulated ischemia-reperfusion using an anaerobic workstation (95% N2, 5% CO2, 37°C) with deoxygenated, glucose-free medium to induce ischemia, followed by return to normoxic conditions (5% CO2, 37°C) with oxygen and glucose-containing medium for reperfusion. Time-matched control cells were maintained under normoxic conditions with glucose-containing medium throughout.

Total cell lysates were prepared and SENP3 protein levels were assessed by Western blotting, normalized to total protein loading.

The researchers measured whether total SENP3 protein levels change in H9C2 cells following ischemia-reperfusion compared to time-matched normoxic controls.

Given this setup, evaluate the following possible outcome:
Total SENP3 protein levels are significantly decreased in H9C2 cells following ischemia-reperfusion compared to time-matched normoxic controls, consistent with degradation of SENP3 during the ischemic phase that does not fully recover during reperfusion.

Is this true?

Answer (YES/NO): NO